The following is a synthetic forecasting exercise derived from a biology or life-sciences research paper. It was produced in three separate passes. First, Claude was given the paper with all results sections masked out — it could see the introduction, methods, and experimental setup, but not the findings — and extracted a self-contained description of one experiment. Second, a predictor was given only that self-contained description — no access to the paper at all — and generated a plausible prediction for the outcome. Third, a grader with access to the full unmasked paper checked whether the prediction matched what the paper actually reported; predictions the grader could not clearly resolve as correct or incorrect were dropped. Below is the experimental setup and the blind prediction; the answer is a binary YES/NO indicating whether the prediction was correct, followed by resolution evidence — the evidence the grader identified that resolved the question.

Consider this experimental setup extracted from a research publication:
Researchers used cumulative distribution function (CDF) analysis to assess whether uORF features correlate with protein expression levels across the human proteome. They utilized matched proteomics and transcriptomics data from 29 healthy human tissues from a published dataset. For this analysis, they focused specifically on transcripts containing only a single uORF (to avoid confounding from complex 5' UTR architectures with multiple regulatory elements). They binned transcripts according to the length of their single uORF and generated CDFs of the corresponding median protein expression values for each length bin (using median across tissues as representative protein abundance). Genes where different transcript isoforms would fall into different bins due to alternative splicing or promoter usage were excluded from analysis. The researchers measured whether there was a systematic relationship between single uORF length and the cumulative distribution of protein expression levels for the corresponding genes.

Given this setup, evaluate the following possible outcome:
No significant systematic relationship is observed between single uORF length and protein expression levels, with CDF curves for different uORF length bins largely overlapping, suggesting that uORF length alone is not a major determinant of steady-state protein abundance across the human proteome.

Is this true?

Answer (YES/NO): NO